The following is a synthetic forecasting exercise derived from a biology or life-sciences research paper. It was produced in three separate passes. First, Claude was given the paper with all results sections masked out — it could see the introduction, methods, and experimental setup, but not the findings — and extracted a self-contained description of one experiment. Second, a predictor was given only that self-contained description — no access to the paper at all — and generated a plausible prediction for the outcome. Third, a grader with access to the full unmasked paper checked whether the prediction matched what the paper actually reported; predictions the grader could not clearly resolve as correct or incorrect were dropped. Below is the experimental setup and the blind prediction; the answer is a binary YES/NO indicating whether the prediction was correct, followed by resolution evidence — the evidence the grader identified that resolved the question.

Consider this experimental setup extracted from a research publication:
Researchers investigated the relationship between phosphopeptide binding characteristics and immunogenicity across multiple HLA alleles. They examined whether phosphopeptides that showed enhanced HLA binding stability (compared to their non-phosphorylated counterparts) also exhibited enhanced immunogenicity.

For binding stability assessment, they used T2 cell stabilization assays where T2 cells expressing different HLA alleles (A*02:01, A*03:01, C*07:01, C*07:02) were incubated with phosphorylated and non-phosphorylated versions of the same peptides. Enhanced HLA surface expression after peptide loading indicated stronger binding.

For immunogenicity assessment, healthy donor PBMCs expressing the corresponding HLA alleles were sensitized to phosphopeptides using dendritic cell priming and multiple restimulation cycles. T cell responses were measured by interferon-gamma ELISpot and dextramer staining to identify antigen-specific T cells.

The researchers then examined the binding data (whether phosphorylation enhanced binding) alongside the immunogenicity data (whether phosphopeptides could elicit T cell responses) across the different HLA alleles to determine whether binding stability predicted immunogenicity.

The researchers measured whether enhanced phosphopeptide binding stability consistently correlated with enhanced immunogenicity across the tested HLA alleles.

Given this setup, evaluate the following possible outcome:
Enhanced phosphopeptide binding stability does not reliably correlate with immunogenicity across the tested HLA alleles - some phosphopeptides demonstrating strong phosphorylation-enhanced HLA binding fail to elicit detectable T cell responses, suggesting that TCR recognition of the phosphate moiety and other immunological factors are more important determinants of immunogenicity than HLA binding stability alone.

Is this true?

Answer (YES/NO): YES